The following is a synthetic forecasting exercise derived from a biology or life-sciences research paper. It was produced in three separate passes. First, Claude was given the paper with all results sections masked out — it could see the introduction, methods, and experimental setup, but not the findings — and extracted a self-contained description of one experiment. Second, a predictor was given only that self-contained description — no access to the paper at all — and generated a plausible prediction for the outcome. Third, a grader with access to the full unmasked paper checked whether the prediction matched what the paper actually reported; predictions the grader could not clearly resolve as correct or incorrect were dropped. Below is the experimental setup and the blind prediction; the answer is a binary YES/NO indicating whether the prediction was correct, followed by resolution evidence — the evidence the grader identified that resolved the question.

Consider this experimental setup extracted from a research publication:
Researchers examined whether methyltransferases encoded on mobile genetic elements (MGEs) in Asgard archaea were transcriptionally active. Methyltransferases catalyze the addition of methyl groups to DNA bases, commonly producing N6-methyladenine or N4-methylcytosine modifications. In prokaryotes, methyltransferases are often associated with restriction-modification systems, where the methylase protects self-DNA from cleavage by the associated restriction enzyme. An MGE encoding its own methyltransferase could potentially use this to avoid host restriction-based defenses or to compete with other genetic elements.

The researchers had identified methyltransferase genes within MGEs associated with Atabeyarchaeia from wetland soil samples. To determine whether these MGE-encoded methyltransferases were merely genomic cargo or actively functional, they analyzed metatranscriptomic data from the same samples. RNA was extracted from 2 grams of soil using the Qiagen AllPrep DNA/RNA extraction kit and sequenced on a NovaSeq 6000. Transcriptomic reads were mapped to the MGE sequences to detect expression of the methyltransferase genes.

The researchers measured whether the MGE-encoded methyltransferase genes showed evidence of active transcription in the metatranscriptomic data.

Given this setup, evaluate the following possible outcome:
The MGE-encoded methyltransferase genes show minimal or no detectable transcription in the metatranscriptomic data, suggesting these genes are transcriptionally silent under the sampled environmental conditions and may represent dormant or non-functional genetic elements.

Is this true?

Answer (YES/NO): NO